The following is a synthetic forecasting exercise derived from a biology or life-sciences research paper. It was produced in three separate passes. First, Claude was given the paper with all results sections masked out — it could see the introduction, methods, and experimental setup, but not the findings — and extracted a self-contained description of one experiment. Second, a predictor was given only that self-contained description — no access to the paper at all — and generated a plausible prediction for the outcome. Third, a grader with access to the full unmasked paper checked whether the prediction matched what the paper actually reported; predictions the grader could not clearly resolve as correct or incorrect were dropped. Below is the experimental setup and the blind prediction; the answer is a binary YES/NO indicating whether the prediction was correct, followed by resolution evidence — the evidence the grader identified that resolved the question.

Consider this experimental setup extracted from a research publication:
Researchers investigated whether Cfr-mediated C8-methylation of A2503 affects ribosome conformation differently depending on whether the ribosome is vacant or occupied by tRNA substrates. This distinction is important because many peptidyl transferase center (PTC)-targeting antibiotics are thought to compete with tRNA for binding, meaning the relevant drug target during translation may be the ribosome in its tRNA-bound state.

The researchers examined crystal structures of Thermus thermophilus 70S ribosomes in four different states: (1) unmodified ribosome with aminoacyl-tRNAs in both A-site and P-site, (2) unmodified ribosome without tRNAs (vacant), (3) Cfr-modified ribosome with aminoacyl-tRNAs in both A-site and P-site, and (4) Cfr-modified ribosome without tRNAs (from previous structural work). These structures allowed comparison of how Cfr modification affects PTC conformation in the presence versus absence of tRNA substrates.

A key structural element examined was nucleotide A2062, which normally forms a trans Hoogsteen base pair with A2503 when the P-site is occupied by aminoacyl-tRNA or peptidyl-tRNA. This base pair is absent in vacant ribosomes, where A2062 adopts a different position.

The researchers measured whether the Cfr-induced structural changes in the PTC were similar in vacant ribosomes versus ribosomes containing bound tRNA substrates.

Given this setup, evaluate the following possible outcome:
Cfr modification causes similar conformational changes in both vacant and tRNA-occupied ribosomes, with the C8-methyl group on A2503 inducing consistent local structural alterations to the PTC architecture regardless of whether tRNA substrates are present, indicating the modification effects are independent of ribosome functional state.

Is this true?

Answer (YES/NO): NO